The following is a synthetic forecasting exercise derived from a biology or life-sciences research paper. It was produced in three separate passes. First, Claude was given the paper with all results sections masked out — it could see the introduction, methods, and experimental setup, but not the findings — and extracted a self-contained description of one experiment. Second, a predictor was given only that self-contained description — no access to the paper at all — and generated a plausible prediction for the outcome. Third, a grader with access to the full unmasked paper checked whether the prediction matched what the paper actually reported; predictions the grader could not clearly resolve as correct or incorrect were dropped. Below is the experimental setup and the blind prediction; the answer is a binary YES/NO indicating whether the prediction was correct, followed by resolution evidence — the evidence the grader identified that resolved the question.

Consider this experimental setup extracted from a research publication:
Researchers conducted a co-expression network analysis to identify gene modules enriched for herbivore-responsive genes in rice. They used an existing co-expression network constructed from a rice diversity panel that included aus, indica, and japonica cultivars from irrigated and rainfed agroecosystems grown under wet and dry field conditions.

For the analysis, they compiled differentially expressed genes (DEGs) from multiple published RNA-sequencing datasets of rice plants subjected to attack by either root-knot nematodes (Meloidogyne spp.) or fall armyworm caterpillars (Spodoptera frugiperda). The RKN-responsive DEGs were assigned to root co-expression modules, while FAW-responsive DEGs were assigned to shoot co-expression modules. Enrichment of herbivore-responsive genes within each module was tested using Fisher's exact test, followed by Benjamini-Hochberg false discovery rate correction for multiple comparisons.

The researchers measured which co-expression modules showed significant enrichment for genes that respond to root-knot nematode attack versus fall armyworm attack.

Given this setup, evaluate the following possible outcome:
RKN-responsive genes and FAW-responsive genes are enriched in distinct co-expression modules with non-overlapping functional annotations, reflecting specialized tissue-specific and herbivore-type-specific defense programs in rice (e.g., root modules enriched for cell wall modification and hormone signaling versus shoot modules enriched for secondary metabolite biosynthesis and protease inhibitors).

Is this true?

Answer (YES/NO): NO